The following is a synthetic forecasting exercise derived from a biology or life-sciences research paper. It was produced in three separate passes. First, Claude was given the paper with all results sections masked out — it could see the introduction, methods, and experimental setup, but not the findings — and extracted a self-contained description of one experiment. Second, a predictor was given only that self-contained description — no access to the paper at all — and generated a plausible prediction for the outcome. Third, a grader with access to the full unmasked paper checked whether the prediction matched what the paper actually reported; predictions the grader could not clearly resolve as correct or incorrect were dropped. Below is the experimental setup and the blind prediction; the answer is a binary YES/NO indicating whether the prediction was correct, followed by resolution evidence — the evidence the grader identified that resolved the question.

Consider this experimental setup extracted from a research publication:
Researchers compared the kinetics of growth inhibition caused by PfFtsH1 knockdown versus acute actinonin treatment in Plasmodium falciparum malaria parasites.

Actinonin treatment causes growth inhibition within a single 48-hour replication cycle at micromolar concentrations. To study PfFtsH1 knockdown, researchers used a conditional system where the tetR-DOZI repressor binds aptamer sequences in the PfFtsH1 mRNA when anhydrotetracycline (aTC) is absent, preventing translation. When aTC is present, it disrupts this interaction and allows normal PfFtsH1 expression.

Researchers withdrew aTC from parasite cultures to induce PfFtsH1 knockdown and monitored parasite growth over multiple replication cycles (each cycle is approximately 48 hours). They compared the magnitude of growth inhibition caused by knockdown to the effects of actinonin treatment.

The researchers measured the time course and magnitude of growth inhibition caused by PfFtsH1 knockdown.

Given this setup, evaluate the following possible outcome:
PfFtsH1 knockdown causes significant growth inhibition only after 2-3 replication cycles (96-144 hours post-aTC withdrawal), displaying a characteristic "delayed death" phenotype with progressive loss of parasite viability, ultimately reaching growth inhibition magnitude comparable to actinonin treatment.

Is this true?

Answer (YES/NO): NO